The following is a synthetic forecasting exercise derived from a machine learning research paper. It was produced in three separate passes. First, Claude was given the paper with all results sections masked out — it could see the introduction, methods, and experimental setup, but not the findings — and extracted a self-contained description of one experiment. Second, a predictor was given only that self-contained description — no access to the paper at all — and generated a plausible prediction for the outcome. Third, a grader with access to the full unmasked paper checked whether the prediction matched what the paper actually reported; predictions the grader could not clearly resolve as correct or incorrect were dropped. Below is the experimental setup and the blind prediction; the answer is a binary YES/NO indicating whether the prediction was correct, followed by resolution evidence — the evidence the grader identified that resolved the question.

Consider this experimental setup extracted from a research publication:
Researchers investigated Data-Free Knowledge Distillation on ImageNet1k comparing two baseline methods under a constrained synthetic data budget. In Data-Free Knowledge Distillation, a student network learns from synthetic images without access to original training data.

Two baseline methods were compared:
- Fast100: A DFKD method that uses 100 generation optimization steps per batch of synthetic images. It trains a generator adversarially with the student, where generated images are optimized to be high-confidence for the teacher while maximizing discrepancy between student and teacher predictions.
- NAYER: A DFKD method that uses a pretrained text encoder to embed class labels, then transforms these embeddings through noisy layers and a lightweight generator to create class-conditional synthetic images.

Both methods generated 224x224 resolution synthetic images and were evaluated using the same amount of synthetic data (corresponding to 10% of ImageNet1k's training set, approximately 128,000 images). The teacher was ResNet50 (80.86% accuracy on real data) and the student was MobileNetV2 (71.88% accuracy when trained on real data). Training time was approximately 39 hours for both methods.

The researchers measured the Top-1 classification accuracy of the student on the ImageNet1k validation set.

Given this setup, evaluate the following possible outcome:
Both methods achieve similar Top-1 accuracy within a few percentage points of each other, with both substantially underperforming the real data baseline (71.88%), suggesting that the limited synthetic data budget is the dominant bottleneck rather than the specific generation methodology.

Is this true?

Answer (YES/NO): YES